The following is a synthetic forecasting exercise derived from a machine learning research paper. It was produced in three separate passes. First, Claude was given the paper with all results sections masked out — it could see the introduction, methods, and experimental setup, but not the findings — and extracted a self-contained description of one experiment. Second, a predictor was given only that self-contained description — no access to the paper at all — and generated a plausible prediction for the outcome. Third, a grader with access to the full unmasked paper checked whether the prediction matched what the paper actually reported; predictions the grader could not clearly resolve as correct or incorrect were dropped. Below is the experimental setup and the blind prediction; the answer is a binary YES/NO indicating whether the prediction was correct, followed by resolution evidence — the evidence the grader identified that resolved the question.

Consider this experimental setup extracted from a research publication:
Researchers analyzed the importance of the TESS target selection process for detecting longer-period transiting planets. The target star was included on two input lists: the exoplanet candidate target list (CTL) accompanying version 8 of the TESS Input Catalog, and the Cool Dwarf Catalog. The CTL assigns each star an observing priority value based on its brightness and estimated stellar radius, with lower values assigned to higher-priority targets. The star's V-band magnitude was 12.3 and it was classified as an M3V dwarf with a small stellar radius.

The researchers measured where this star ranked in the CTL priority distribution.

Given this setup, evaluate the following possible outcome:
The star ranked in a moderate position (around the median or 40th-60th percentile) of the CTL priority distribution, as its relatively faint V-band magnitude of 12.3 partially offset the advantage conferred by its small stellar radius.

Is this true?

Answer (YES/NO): NO